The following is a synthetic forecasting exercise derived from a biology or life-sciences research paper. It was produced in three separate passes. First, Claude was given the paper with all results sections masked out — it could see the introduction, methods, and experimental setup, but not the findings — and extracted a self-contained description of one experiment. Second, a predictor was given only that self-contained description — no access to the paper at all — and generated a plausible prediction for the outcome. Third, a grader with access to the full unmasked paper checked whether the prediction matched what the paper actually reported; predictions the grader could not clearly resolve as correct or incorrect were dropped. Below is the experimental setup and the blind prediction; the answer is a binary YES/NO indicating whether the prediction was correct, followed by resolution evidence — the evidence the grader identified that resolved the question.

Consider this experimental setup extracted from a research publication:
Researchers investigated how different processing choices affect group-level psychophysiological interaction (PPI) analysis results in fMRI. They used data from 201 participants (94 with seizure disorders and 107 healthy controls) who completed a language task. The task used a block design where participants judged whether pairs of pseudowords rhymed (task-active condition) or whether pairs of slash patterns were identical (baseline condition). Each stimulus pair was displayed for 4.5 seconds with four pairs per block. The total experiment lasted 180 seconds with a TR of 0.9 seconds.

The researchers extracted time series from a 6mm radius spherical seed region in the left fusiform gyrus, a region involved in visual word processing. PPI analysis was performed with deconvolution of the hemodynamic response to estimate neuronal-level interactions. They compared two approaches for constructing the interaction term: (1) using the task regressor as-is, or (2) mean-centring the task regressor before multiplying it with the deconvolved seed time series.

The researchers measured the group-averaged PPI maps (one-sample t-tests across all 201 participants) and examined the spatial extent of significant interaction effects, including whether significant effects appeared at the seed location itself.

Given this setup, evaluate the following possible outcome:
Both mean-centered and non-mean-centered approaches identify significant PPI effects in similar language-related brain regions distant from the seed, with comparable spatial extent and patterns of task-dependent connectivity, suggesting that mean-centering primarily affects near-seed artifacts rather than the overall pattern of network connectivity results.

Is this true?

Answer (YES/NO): NO